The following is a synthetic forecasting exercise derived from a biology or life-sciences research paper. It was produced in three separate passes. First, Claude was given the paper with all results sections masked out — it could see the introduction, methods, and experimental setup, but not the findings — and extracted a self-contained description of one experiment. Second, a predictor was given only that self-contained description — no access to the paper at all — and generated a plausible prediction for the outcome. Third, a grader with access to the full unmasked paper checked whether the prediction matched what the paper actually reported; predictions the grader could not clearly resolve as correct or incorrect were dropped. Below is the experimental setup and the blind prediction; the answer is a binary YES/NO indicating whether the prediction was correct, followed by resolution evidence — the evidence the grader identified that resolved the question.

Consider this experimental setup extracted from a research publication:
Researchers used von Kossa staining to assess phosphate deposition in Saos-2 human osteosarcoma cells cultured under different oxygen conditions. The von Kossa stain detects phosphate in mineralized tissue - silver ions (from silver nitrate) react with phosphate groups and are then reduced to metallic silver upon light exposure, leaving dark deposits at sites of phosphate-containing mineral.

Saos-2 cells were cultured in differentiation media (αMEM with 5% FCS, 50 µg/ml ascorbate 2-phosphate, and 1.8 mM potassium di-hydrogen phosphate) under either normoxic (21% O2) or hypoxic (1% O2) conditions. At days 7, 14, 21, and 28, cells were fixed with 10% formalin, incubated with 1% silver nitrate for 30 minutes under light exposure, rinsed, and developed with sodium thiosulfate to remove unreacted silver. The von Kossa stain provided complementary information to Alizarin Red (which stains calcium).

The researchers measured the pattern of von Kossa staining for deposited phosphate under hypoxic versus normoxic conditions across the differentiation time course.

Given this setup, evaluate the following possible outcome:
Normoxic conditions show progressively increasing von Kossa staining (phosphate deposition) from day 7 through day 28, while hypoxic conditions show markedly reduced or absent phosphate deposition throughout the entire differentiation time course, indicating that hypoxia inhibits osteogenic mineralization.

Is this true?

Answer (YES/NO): NO